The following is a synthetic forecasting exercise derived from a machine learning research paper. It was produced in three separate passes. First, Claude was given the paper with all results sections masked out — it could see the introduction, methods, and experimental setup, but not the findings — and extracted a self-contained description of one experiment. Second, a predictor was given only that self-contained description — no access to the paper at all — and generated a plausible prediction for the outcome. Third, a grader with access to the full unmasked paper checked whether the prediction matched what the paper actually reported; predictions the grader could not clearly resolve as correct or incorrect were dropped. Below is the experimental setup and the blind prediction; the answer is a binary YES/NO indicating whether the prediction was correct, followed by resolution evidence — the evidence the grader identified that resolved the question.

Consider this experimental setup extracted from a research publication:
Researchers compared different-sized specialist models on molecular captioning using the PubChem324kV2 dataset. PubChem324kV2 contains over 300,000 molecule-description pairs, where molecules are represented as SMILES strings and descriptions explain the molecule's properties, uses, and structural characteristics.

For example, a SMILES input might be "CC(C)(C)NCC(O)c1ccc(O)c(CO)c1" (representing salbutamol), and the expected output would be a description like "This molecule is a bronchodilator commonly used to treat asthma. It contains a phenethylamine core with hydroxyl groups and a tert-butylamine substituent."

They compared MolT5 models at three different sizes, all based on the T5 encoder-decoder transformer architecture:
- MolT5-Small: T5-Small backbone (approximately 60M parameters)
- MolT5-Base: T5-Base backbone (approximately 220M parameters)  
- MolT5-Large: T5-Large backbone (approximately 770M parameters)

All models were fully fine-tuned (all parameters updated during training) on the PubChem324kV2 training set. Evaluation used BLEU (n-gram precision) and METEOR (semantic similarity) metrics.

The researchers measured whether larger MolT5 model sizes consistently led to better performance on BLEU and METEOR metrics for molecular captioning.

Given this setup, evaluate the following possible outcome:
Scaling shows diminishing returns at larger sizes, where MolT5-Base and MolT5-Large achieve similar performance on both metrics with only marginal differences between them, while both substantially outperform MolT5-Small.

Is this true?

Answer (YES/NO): NO